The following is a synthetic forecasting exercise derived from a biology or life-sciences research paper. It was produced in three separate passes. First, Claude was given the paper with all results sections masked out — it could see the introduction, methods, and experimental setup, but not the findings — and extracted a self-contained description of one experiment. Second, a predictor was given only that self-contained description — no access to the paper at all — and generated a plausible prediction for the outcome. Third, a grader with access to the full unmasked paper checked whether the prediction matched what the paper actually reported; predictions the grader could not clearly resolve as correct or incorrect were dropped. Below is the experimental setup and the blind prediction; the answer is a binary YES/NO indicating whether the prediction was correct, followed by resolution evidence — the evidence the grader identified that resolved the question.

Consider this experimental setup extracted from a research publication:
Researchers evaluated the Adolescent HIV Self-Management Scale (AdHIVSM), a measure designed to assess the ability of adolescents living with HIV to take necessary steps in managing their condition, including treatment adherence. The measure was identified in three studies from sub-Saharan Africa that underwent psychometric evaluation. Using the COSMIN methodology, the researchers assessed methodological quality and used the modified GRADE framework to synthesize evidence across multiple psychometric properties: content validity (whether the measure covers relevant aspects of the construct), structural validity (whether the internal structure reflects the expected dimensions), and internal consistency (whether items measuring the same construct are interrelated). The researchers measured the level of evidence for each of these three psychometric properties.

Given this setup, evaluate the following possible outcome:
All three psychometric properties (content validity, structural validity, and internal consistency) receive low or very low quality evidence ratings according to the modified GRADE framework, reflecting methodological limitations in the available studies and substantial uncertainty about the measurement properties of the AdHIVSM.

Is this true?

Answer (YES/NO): NO